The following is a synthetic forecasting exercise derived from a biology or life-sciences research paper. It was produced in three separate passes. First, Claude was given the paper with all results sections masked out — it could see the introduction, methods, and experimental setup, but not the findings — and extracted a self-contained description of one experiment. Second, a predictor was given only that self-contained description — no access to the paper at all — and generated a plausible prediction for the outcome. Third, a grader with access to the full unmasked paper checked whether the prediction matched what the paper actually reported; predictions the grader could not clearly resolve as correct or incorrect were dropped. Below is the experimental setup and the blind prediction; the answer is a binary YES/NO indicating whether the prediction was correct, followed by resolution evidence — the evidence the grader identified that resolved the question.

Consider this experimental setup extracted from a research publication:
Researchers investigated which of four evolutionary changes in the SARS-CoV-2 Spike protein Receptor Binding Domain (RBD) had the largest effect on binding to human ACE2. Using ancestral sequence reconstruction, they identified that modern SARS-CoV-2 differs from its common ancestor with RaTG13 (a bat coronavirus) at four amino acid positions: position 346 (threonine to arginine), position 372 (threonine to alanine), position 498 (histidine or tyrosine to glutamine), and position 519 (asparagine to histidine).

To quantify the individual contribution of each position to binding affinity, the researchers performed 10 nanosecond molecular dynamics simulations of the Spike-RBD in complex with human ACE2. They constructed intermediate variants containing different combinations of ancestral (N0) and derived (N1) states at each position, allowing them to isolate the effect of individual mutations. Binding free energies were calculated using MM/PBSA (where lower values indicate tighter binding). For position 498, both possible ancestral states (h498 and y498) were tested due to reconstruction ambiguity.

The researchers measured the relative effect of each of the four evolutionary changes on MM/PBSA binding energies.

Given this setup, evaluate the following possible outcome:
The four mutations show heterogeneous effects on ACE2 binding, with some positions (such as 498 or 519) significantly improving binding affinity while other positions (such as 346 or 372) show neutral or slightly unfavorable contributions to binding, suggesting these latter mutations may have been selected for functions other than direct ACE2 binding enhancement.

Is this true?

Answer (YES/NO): NO